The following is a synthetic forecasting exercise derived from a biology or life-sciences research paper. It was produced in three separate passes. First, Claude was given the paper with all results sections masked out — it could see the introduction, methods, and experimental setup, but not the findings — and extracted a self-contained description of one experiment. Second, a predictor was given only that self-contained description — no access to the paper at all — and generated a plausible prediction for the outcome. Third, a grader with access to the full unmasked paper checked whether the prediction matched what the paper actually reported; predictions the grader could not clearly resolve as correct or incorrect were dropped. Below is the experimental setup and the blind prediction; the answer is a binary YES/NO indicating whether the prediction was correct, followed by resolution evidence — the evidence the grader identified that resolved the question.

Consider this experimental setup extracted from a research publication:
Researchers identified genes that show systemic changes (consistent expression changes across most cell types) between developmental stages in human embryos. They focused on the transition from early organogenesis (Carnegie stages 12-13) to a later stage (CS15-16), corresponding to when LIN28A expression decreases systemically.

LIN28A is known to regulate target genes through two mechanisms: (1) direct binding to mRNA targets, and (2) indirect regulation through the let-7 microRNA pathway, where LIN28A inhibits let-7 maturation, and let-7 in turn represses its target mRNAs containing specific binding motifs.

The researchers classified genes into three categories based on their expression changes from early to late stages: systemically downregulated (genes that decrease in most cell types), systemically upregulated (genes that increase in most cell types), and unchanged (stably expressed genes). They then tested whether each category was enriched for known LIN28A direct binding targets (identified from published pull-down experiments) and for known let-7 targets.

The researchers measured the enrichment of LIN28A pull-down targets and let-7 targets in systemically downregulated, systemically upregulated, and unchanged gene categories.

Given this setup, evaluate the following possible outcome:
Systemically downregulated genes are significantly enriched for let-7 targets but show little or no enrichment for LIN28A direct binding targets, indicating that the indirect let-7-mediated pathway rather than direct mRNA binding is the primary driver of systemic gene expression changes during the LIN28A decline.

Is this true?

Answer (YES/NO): NO